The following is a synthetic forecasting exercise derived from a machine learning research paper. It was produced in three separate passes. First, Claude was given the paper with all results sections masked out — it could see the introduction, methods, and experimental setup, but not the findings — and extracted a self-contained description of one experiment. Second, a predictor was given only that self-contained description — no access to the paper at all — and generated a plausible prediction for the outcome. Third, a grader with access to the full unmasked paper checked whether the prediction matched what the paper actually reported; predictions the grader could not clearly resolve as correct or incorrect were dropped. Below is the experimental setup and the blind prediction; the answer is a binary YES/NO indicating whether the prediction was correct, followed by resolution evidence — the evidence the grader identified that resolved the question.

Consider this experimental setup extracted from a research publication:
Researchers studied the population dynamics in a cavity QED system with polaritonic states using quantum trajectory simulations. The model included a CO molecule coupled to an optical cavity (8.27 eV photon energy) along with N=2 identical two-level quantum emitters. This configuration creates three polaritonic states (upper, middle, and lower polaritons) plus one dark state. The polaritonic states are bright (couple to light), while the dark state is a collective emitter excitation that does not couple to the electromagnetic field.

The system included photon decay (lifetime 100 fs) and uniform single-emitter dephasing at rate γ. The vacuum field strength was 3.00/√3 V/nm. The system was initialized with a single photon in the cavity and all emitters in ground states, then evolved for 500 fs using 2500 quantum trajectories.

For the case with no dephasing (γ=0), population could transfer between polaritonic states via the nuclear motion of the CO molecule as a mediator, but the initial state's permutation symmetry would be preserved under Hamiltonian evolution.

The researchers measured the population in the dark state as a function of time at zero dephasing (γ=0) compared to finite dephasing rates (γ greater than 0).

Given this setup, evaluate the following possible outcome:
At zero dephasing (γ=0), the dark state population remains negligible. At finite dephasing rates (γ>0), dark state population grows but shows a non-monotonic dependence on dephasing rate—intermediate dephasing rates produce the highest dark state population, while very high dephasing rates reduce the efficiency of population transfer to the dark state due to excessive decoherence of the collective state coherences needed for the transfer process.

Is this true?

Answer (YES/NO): NO